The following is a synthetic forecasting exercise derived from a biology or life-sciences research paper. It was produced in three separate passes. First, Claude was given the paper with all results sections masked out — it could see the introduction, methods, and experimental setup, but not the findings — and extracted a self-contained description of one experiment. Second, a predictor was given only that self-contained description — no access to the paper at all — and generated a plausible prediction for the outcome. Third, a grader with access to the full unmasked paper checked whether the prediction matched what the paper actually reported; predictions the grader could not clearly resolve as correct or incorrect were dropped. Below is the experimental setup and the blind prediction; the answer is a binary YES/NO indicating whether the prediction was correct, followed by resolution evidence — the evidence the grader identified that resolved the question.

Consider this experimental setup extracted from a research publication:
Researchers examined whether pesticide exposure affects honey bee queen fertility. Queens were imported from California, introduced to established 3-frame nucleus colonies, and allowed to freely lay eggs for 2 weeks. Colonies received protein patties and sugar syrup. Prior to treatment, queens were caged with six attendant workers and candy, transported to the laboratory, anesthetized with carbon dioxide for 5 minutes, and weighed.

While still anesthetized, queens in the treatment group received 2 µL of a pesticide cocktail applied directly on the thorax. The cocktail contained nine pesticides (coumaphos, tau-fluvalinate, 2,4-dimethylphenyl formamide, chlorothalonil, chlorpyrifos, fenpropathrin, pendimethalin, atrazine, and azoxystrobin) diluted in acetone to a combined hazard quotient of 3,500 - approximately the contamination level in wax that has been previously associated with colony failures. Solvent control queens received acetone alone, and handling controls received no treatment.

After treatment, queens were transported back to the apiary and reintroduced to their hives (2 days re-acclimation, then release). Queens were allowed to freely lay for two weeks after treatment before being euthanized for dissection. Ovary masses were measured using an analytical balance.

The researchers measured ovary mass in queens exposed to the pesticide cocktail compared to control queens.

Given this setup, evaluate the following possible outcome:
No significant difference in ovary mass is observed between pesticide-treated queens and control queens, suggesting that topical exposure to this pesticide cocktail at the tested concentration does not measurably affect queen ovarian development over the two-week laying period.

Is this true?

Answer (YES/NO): YES